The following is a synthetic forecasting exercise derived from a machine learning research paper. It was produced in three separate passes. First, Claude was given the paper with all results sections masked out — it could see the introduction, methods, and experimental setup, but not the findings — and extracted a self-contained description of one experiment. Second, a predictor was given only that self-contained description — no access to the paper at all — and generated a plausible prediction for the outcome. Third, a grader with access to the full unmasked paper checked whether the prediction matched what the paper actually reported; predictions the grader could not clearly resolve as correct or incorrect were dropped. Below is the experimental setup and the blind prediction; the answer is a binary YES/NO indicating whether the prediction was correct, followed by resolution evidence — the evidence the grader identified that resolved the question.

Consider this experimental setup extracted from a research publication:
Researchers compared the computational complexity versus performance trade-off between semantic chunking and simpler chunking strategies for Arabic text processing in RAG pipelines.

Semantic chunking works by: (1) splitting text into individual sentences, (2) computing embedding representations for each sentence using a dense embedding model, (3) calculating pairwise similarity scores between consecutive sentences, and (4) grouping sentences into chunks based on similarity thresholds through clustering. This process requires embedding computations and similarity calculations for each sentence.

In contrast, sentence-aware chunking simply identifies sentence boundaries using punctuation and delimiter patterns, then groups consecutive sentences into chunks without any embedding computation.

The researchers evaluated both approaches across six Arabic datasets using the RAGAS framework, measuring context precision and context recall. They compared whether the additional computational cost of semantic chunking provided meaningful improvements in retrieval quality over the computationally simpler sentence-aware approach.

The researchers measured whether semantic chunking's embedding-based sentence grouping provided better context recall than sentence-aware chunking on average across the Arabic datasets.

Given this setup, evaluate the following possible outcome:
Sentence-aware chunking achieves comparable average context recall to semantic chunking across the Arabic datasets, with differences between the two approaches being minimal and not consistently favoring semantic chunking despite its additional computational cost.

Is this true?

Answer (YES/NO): NO